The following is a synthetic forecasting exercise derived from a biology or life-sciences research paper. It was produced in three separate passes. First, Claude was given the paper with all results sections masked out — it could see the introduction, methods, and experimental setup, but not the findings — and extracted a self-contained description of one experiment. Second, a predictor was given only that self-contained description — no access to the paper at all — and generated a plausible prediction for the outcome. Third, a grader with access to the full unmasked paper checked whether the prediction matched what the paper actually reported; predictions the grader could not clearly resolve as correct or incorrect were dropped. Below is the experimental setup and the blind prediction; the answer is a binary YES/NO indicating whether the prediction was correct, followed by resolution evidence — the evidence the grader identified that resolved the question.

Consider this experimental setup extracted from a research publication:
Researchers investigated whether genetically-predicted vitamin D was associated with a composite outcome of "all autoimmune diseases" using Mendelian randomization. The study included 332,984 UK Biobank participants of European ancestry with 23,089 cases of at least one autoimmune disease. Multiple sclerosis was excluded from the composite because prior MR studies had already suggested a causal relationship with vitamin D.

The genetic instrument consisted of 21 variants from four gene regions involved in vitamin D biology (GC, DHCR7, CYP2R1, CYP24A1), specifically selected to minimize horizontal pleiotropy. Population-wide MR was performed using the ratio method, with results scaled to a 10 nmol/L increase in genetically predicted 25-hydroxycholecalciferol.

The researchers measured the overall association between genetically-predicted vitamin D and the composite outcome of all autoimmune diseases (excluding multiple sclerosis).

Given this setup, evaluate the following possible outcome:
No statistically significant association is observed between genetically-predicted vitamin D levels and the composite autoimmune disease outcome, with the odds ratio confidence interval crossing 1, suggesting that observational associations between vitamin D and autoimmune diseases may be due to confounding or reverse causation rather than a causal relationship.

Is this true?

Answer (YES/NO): YES